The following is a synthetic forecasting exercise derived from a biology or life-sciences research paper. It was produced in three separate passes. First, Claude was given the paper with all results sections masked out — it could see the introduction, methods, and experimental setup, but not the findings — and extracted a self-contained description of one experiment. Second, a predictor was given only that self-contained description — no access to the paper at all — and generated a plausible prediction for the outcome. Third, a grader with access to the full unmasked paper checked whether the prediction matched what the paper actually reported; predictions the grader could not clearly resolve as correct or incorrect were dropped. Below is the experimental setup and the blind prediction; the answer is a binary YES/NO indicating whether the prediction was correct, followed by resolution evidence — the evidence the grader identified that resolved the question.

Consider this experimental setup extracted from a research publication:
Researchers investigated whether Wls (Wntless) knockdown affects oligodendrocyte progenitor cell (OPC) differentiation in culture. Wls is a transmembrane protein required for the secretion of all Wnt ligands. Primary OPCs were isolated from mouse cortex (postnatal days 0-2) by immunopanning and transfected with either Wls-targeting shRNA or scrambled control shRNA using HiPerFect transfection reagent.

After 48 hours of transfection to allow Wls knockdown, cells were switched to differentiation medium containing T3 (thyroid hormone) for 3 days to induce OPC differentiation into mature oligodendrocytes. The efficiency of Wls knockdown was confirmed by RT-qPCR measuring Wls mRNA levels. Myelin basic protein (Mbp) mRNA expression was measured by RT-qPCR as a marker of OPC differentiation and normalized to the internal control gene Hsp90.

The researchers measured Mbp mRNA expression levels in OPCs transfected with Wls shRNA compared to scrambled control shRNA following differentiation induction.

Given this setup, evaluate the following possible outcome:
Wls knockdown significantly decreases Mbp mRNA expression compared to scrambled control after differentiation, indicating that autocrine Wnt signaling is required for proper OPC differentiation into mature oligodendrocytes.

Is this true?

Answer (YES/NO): NO